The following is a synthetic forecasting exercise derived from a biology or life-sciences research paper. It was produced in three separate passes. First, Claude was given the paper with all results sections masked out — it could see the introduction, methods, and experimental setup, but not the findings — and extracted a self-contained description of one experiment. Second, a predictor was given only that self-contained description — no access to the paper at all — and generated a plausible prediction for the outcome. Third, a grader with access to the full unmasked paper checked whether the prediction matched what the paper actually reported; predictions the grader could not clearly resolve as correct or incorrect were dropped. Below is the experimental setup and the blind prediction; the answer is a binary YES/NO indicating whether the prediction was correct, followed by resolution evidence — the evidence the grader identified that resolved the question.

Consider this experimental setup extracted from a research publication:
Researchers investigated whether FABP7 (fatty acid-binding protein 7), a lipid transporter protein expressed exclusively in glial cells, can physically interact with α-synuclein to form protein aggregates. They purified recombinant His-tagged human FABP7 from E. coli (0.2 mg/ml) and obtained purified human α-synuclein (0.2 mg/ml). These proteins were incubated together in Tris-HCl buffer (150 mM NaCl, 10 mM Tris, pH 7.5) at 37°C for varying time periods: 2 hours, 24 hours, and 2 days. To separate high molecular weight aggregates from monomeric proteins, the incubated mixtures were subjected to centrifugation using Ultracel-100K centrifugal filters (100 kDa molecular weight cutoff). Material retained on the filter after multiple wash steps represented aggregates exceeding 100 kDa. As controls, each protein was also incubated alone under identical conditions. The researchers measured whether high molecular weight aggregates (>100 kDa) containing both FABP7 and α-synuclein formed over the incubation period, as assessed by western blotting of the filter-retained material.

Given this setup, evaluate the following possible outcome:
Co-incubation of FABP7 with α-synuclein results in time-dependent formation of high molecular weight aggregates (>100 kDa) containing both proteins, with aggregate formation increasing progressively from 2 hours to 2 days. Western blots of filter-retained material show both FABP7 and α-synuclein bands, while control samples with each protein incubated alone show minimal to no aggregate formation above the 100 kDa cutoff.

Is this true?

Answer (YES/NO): NO